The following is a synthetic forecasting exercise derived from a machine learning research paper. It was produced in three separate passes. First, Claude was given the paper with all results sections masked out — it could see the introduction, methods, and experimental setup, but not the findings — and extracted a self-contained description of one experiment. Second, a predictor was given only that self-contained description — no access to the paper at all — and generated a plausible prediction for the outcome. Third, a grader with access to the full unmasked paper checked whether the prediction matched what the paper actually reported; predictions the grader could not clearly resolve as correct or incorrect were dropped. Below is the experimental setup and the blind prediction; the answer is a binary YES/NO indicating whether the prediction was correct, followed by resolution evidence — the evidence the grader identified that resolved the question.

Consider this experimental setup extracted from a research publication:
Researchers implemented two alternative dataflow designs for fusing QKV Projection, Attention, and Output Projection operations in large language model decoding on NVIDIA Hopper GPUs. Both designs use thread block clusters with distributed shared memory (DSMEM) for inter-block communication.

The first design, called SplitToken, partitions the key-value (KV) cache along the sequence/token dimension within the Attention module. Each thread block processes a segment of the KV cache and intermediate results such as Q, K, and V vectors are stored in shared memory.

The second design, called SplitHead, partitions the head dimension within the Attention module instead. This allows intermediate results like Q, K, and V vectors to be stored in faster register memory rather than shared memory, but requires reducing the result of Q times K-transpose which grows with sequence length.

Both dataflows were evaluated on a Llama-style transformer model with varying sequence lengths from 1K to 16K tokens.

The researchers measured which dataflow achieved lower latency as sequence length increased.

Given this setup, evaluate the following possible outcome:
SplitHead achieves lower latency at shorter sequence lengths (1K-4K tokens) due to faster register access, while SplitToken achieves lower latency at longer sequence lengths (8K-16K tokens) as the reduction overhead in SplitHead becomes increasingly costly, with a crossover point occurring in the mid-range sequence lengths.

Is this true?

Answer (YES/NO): NO